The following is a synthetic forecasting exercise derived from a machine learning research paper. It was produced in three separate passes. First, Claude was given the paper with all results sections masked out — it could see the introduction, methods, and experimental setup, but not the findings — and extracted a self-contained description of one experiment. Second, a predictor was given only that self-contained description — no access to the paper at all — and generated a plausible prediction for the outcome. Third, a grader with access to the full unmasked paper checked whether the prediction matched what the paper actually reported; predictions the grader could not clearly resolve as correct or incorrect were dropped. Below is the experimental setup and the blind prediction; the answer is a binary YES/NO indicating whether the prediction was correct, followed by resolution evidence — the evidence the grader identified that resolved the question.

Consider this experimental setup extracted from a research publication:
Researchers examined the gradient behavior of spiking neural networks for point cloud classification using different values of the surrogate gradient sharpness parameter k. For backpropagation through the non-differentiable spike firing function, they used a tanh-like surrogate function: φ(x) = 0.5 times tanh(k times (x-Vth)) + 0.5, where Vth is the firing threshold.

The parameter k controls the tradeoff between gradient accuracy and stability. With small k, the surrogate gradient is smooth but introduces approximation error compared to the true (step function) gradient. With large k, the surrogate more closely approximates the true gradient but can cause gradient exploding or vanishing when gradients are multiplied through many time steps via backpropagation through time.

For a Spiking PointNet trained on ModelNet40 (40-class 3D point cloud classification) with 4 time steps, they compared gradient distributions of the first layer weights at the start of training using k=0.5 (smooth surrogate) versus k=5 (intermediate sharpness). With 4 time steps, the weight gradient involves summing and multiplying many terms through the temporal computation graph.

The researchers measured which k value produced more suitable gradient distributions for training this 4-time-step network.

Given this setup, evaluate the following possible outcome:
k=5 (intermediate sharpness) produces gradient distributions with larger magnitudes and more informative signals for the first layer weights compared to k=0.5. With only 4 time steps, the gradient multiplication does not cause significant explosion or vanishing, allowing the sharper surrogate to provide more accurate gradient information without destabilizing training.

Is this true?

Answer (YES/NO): NO